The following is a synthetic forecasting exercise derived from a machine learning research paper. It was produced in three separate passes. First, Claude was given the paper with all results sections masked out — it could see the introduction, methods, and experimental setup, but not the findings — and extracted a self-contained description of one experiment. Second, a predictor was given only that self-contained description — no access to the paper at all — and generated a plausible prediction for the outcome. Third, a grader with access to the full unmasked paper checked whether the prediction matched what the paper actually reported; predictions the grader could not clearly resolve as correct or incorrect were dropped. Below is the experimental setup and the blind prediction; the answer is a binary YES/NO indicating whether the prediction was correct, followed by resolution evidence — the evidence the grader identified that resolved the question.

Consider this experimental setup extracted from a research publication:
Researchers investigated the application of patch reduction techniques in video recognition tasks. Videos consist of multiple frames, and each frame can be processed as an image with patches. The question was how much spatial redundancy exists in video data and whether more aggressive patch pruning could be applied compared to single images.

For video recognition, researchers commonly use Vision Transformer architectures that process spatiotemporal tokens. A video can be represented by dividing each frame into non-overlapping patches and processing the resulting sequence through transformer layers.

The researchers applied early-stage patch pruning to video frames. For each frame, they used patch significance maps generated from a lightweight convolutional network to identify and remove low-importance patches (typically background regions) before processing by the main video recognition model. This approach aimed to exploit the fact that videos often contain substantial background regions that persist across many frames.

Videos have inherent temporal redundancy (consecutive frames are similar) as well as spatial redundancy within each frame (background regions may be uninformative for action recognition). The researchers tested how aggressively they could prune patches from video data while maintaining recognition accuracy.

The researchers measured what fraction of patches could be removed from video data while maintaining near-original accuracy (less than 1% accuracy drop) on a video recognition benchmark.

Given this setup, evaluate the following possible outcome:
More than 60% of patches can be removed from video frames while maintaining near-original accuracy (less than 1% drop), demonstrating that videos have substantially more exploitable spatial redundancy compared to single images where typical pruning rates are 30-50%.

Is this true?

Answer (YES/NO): YES